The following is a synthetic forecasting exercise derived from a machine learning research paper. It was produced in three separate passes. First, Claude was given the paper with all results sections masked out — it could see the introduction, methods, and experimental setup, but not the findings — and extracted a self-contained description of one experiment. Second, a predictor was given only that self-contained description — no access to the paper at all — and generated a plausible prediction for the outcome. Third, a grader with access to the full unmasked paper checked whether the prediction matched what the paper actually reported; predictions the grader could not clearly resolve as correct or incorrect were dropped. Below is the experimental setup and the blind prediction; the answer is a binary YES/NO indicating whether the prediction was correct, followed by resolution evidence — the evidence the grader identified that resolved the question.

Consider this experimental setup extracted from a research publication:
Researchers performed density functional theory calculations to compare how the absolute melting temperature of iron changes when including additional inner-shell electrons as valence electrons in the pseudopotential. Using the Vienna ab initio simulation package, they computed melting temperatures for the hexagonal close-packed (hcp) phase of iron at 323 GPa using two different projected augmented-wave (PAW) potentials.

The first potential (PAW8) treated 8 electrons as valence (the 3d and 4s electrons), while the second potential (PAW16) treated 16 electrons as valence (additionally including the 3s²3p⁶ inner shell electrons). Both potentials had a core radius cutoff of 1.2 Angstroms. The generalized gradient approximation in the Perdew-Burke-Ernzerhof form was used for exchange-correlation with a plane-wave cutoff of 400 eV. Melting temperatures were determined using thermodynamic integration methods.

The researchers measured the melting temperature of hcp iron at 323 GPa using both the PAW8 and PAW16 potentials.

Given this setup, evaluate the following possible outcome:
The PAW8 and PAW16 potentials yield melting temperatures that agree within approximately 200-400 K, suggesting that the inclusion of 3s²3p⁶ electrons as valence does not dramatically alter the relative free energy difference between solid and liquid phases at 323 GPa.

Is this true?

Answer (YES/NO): NO